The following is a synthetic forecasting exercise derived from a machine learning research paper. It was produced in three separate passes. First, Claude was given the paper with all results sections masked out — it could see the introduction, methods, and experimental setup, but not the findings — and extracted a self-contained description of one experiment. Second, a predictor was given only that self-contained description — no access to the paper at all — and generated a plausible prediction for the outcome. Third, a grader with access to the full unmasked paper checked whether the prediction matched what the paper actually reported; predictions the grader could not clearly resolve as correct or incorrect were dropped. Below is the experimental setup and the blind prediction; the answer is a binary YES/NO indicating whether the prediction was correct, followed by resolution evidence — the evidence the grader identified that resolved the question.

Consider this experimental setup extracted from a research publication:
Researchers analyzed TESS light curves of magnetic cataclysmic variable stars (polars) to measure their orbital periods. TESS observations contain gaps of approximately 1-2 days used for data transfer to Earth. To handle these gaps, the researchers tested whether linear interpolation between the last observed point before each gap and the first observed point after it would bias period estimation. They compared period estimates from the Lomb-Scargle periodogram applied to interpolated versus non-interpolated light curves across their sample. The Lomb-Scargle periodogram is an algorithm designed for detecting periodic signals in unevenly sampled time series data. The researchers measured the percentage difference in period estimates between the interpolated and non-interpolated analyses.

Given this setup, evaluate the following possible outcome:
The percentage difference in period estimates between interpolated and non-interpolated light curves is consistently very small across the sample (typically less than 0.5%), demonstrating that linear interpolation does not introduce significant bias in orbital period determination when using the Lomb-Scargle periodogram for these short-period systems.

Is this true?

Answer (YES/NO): YES